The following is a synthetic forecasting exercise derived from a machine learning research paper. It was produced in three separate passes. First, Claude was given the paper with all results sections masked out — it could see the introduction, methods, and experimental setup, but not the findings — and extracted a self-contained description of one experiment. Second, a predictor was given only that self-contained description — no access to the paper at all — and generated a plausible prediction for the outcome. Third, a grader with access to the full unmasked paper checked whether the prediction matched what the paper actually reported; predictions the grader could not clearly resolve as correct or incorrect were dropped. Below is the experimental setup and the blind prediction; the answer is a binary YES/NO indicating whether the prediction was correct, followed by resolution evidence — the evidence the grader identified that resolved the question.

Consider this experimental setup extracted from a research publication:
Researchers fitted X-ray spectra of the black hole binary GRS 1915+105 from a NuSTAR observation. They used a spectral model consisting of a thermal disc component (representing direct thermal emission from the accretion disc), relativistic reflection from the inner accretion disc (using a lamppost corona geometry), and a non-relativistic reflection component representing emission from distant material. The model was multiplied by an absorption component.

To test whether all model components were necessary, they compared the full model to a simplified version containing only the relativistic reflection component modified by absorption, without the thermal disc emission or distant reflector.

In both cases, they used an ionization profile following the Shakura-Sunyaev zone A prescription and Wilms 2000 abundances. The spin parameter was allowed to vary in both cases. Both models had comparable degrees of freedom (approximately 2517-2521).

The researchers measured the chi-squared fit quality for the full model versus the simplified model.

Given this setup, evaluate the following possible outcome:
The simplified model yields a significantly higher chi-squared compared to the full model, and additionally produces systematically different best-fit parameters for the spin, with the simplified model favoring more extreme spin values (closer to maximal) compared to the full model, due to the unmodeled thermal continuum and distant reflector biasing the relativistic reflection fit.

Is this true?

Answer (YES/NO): NO